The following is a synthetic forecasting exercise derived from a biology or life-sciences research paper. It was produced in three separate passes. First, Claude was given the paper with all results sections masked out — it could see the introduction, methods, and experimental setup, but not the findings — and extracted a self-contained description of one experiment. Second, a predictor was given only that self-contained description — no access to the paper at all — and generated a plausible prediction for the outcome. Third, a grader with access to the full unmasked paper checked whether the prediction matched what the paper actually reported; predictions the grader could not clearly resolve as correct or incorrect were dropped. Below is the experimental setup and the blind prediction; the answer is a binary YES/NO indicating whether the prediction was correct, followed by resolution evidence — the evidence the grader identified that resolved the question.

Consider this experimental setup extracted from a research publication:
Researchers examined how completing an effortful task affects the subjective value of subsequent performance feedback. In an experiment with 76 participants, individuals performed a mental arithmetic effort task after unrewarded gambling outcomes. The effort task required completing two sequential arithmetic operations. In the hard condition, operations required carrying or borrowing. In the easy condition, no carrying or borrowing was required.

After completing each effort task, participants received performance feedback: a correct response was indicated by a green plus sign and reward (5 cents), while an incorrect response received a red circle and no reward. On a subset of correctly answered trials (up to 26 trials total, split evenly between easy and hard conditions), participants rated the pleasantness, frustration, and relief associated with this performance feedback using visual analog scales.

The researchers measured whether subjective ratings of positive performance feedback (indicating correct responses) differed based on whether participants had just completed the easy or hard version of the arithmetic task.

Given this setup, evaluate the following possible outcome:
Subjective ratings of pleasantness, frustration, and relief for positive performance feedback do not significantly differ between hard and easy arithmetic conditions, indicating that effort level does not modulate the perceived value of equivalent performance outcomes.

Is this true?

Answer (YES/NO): NO